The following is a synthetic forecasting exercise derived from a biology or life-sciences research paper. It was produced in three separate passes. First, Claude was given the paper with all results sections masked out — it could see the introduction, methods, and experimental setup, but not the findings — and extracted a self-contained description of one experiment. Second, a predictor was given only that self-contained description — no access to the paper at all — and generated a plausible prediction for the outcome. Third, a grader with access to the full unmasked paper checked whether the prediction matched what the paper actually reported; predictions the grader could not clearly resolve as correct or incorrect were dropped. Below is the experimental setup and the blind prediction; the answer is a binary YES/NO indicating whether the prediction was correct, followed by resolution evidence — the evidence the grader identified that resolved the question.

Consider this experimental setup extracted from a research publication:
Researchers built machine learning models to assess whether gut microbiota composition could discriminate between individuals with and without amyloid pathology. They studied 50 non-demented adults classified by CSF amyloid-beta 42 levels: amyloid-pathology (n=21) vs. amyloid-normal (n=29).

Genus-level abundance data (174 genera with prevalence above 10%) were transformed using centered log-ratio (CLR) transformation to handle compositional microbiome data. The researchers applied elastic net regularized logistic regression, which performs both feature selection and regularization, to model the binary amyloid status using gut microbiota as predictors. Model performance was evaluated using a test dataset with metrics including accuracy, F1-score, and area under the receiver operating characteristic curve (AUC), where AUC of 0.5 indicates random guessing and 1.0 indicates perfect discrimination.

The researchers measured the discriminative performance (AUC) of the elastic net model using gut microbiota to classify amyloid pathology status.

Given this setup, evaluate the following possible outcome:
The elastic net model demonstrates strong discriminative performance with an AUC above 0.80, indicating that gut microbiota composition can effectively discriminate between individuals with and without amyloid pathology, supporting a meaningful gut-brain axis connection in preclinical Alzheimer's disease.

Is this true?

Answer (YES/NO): NO